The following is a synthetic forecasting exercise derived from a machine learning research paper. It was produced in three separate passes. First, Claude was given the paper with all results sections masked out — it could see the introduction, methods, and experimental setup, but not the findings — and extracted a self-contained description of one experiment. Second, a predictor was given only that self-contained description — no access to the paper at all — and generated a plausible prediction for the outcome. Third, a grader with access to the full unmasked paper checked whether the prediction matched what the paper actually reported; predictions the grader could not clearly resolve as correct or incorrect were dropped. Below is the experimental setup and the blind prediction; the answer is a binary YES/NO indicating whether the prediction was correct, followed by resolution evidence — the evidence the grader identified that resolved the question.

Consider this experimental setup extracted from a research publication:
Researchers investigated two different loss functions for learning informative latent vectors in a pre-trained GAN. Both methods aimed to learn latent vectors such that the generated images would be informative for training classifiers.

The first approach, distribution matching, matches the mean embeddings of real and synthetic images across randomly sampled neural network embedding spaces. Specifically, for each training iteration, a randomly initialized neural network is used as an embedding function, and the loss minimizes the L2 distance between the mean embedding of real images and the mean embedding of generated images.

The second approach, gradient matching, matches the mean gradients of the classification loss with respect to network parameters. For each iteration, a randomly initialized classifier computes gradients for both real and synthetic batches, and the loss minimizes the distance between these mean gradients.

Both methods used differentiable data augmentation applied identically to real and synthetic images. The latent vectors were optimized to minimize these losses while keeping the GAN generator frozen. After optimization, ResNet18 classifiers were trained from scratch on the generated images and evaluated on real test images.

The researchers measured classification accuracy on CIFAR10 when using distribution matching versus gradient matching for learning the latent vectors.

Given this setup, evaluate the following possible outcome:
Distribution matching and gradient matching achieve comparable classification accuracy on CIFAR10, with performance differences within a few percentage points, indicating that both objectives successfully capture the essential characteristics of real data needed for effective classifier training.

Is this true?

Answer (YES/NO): YES